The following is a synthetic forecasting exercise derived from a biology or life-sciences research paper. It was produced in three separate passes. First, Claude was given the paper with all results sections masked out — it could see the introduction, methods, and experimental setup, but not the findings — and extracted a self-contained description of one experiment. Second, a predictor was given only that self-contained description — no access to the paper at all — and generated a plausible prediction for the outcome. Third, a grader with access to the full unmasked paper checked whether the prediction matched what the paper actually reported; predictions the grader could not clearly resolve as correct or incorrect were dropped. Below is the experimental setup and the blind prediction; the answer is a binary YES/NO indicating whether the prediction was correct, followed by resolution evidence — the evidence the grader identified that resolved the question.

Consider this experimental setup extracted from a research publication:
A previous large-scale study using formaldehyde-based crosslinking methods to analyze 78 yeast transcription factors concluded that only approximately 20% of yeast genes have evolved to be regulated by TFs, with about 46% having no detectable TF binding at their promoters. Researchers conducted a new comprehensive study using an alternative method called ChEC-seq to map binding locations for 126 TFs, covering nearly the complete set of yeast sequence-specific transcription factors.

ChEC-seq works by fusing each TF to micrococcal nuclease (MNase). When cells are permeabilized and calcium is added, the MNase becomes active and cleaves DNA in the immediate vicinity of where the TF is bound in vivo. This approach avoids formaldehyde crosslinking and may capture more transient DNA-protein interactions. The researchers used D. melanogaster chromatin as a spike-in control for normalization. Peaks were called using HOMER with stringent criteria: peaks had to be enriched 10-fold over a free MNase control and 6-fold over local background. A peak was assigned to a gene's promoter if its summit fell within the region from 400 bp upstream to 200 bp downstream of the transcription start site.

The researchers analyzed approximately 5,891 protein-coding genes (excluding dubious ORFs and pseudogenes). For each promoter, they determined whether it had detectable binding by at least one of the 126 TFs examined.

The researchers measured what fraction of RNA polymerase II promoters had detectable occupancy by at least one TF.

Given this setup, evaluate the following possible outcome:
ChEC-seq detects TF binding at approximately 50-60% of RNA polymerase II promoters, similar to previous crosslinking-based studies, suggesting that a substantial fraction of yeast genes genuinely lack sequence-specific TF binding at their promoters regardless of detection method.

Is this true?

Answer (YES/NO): NO